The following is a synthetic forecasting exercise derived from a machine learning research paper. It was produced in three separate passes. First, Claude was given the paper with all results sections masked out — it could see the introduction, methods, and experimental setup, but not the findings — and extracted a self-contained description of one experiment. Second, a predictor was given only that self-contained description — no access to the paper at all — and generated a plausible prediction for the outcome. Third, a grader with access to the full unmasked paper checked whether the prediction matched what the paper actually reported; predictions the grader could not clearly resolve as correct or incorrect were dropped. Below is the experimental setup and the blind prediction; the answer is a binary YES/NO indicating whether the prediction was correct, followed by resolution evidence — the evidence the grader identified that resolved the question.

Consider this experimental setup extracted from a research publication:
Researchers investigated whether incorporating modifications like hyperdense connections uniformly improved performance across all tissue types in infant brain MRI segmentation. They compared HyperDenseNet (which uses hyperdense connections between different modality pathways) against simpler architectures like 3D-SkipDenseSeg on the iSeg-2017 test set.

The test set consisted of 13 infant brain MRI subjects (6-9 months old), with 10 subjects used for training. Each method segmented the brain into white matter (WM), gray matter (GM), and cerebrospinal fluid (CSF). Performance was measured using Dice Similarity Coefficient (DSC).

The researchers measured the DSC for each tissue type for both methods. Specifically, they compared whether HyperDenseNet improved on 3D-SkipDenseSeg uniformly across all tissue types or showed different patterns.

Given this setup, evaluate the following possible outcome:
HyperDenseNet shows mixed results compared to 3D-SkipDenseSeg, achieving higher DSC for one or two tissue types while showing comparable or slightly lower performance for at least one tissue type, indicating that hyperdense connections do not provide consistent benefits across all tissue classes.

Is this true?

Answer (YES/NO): NO